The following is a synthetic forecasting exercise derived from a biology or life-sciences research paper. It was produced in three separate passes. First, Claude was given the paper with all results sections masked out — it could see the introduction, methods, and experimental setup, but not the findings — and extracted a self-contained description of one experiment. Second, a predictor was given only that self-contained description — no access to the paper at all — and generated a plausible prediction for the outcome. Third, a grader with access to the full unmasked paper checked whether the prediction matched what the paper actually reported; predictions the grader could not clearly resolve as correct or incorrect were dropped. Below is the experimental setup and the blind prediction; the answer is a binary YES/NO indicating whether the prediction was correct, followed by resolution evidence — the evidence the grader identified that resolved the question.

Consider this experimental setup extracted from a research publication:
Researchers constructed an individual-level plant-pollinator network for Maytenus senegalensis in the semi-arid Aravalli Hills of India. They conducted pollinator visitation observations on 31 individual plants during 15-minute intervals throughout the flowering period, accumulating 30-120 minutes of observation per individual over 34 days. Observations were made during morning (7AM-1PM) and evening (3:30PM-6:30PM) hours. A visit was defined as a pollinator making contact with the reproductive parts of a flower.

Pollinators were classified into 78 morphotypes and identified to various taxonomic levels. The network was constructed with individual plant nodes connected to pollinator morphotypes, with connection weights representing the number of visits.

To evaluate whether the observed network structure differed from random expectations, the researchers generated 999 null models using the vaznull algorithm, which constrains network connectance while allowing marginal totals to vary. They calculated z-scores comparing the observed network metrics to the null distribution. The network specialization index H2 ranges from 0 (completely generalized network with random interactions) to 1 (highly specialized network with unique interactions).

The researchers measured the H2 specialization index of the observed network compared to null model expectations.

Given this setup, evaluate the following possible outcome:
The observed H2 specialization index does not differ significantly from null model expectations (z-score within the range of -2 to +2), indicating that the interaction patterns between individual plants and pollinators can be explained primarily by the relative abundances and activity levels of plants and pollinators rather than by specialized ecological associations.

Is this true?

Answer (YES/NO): NO